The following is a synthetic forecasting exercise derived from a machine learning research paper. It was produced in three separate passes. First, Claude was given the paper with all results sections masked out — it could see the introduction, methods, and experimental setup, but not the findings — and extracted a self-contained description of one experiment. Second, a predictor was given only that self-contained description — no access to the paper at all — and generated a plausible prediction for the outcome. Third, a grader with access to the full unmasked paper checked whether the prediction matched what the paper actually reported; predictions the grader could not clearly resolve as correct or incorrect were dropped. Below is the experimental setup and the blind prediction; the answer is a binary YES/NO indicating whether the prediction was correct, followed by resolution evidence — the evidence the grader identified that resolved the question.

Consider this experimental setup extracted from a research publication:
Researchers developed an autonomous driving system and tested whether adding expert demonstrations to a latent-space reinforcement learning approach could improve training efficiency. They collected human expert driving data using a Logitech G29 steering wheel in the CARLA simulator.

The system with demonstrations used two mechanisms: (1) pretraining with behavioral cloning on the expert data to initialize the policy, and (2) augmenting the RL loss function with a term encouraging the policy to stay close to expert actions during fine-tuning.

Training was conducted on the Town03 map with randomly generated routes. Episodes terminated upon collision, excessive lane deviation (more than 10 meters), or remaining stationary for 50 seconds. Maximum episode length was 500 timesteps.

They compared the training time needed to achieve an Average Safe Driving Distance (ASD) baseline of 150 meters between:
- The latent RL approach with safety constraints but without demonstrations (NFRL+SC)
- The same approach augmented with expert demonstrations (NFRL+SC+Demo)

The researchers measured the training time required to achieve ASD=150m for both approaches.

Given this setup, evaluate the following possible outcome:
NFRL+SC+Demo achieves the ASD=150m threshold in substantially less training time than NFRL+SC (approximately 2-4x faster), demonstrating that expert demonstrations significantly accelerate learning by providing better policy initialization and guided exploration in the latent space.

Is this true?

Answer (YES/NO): NO